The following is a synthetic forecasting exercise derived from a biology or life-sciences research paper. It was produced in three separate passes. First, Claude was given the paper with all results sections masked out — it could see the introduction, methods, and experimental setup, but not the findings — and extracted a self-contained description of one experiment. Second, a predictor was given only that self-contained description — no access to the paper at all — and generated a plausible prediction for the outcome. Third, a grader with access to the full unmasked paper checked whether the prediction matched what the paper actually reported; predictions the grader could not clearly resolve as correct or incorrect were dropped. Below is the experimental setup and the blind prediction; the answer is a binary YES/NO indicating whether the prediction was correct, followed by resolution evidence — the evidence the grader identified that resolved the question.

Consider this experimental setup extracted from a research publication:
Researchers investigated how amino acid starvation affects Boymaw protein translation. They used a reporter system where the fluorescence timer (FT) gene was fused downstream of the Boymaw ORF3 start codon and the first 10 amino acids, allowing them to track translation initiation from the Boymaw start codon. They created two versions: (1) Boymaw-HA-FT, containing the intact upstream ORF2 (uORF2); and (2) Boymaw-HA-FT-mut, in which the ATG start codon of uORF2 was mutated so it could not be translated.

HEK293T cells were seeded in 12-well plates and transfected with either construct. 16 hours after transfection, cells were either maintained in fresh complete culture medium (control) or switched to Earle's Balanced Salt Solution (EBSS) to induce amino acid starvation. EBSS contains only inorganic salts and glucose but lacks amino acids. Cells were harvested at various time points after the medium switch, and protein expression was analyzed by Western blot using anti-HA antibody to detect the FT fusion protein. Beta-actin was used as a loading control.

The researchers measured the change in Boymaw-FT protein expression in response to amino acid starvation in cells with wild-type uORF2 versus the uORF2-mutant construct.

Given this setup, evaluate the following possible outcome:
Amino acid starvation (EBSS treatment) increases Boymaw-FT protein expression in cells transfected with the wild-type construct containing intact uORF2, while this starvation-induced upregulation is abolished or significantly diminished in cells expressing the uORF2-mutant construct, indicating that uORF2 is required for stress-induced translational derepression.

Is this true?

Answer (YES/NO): YES